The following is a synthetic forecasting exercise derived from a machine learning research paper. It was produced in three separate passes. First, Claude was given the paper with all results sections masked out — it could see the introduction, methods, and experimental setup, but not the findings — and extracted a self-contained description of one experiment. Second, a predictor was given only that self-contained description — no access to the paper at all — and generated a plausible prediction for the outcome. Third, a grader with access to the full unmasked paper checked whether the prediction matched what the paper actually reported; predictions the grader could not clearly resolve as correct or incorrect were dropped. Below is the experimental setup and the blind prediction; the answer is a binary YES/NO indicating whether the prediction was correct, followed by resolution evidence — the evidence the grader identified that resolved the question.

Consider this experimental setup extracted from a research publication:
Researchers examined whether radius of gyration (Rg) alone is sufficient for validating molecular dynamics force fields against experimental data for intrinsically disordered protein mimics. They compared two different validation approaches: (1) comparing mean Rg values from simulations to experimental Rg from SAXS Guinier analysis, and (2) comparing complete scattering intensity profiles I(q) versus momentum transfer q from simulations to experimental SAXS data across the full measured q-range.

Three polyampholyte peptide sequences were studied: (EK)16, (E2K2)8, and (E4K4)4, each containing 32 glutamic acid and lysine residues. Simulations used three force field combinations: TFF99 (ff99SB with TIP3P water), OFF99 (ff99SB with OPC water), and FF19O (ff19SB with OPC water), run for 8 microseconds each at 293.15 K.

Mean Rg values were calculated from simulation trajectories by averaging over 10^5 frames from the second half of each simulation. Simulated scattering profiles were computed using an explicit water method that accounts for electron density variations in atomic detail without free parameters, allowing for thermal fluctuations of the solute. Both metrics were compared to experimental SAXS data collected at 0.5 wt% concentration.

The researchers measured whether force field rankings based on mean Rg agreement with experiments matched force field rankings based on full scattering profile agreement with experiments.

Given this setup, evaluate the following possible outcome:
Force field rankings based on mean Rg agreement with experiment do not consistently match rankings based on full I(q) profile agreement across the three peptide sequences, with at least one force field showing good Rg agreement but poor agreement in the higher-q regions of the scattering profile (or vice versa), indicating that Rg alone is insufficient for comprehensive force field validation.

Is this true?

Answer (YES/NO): NO